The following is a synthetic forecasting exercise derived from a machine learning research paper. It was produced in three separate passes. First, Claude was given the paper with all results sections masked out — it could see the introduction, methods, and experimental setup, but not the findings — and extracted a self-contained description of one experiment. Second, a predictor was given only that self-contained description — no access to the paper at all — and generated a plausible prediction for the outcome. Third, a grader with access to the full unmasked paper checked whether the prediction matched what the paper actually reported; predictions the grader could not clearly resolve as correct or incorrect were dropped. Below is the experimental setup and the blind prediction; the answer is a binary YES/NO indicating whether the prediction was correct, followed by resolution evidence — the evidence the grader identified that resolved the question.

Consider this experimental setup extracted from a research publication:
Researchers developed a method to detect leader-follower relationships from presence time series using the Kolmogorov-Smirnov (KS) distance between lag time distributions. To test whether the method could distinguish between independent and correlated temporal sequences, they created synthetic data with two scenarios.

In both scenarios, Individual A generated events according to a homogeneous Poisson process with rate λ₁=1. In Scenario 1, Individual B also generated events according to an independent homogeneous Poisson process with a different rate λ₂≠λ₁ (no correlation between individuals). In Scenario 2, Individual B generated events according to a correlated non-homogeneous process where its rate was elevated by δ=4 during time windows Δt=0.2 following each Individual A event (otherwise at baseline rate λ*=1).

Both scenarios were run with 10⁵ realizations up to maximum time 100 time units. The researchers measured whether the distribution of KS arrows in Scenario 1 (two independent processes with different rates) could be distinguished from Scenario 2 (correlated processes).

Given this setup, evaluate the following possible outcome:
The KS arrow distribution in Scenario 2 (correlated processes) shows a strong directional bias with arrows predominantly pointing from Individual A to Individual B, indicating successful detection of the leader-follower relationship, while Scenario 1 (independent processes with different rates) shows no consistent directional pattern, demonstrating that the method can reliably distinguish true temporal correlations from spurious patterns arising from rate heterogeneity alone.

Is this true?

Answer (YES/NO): YES